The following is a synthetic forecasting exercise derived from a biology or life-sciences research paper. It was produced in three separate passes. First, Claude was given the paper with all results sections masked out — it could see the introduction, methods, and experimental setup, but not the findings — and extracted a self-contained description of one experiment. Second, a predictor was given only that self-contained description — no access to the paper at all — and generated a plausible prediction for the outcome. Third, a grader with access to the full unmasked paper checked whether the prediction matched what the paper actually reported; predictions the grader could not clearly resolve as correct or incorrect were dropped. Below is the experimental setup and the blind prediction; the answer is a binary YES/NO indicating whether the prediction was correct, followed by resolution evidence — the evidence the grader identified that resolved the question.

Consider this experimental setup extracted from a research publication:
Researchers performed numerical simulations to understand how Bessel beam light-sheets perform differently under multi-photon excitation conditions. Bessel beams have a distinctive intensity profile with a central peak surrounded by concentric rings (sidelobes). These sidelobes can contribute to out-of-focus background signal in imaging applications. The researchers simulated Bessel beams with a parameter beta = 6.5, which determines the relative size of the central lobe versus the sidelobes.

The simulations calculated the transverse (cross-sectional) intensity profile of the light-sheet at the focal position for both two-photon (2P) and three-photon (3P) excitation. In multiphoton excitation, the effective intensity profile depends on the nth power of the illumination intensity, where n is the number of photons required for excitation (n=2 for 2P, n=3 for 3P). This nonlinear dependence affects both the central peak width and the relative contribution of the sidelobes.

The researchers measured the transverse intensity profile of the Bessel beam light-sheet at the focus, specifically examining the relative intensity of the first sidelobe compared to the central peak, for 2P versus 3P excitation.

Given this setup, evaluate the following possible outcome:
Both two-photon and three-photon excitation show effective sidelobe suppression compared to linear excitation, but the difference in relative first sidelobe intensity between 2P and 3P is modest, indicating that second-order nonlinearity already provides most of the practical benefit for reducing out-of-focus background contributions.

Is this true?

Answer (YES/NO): NO